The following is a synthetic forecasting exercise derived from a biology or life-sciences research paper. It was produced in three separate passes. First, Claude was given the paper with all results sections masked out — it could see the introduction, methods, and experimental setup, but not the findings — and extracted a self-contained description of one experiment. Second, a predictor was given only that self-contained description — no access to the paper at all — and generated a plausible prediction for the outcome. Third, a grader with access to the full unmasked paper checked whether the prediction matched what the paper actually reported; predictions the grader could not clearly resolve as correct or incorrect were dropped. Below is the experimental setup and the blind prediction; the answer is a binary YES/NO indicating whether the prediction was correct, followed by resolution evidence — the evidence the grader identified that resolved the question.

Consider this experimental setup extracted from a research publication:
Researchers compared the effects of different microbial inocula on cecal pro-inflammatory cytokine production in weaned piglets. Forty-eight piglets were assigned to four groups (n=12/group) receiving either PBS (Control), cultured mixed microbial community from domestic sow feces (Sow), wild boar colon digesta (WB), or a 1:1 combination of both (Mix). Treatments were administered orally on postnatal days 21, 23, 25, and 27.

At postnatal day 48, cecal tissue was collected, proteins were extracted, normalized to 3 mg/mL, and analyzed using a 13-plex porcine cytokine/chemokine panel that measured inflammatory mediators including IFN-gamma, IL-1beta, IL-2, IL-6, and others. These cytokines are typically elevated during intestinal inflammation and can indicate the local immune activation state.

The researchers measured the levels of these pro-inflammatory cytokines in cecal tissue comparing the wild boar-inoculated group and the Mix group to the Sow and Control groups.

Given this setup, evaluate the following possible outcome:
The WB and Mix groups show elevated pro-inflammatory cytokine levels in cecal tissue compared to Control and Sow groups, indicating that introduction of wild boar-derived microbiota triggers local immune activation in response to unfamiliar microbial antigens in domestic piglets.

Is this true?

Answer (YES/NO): NO